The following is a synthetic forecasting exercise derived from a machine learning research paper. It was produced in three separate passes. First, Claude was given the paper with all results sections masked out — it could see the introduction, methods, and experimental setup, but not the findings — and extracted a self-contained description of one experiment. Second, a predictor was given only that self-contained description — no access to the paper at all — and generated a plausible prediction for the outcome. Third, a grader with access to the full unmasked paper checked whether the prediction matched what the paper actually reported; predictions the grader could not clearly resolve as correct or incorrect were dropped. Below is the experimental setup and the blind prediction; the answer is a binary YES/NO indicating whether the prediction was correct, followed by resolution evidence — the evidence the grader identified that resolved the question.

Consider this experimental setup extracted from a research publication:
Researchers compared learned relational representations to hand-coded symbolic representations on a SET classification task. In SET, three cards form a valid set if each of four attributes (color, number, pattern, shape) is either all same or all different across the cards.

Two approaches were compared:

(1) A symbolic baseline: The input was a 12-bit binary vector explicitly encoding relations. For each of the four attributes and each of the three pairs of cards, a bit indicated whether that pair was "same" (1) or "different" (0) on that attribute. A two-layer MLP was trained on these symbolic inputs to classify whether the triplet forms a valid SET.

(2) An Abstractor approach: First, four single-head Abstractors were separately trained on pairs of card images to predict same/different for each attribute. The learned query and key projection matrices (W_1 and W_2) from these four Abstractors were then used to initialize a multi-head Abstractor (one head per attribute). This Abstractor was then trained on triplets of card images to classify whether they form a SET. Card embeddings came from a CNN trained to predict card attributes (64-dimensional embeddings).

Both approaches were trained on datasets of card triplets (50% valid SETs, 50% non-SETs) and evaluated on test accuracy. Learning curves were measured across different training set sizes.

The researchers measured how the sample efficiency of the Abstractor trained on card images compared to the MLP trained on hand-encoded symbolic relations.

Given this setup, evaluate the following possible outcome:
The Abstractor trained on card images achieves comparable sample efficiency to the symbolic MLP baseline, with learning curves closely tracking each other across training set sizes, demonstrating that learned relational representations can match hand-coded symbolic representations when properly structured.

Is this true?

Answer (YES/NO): NO